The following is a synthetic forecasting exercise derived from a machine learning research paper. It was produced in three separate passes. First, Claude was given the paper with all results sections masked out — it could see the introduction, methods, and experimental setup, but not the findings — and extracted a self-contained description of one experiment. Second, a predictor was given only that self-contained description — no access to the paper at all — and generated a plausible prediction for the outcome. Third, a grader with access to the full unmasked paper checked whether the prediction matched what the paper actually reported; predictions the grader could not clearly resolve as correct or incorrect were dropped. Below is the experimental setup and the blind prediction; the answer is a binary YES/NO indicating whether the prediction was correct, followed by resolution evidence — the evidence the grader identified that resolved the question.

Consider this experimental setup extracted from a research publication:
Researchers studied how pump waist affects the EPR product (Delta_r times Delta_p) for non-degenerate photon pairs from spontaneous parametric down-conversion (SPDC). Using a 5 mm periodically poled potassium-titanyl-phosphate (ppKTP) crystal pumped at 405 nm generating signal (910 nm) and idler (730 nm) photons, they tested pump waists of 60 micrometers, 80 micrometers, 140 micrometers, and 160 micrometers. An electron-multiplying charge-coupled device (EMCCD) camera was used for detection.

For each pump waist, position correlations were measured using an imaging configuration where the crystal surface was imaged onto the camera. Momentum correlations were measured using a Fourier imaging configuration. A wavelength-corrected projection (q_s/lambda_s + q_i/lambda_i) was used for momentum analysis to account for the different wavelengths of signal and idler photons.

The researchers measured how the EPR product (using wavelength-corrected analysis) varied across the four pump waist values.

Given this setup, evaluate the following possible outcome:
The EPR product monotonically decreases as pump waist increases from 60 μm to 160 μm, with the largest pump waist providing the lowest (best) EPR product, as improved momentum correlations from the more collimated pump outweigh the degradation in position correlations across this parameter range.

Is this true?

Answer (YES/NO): YES